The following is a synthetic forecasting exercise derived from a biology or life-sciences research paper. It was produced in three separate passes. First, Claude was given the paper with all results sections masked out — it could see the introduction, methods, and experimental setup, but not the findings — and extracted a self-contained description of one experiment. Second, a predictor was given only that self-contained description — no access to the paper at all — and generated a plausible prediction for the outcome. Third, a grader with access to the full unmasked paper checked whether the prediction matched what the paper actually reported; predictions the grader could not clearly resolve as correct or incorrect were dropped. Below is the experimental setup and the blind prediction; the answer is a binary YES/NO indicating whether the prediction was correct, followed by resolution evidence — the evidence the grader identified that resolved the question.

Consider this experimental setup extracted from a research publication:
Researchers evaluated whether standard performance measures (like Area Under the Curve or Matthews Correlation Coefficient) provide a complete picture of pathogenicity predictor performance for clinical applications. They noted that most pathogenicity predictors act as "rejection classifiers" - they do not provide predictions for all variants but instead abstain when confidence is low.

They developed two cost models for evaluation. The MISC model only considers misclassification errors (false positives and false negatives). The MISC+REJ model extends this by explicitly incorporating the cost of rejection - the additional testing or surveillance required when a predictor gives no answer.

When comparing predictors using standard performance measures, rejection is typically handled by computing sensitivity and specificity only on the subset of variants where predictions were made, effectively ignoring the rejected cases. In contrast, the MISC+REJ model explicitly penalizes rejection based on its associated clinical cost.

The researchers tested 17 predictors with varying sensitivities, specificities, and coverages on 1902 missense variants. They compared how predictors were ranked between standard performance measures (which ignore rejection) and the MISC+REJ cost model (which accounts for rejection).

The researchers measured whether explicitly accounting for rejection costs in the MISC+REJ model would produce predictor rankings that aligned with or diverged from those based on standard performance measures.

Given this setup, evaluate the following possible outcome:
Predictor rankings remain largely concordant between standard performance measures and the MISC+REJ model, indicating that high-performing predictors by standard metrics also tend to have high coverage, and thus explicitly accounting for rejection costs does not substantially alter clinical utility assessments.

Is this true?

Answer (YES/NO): NO